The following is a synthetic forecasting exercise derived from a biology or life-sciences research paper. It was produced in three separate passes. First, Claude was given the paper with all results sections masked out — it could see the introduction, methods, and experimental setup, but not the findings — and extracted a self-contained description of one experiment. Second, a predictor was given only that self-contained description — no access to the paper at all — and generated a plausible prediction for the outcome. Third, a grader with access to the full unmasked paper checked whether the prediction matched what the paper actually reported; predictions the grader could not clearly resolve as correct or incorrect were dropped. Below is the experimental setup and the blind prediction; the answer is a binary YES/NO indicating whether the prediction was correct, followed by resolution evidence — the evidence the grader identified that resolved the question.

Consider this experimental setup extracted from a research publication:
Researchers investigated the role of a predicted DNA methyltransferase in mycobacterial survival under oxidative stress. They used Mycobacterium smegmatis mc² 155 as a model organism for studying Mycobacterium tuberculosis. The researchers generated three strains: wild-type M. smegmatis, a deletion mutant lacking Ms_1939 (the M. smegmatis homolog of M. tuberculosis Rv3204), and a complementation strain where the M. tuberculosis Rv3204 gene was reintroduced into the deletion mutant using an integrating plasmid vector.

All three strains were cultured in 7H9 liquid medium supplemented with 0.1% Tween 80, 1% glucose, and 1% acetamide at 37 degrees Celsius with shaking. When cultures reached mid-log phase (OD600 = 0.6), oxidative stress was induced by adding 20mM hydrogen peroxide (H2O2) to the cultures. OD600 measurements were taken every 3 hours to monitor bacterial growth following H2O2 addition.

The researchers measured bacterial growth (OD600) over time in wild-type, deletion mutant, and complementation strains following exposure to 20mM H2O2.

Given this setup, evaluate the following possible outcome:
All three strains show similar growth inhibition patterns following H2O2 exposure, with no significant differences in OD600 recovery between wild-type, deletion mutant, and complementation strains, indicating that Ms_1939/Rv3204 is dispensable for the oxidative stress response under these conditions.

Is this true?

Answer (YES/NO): NO